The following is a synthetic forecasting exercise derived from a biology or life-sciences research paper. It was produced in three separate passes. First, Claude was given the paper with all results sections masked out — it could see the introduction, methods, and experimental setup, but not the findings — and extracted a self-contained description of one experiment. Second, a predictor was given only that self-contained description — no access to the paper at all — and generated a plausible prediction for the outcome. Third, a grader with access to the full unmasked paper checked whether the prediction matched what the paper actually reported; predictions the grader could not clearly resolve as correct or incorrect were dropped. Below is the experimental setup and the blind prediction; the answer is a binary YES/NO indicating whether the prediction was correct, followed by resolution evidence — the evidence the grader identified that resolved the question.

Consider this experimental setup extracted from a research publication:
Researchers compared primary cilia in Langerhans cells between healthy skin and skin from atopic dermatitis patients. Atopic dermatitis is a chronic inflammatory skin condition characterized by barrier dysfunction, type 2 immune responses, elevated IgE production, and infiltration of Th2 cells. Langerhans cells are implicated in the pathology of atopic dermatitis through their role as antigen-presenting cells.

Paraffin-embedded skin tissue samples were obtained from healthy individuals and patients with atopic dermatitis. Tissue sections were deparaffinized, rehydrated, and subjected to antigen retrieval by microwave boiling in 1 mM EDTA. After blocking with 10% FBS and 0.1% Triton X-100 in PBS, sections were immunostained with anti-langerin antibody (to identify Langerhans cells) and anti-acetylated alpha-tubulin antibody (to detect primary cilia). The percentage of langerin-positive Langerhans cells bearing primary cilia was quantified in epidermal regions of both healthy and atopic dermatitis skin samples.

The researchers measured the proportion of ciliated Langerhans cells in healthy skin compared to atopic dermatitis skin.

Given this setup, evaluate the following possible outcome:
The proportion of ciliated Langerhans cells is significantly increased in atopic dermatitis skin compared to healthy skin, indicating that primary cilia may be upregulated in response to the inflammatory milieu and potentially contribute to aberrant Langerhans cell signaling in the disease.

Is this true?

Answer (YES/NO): YES